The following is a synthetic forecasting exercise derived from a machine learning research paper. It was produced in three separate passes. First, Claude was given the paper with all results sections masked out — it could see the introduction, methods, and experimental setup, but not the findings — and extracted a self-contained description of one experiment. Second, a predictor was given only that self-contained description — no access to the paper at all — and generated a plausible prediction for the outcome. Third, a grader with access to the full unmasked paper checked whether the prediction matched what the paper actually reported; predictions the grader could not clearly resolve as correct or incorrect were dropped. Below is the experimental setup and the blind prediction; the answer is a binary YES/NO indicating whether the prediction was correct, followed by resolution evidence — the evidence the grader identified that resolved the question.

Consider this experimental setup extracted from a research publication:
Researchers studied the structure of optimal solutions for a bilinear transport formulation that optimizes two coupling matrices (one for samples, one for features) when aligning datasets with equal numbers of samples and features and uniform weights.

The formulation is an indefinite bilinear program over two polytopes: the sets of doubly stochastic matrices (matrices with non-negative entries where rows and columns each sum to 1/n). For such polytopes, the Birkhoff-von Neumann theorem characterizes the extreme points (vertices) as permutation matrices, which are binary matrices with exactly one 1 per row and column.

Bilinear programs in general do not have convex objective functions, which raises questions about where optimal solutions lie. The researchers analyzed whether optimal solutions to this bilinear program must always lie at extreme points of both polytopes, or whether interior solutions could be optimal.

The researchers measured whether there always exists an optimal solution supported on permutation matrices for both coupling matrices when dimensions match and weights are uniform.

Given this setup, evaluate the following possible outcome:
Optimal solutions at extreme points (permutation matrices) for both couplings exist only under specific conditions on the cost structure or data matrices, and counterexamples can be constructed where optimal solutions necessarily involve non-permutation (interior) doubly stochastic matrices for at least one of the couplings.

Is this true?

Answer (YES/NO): NO